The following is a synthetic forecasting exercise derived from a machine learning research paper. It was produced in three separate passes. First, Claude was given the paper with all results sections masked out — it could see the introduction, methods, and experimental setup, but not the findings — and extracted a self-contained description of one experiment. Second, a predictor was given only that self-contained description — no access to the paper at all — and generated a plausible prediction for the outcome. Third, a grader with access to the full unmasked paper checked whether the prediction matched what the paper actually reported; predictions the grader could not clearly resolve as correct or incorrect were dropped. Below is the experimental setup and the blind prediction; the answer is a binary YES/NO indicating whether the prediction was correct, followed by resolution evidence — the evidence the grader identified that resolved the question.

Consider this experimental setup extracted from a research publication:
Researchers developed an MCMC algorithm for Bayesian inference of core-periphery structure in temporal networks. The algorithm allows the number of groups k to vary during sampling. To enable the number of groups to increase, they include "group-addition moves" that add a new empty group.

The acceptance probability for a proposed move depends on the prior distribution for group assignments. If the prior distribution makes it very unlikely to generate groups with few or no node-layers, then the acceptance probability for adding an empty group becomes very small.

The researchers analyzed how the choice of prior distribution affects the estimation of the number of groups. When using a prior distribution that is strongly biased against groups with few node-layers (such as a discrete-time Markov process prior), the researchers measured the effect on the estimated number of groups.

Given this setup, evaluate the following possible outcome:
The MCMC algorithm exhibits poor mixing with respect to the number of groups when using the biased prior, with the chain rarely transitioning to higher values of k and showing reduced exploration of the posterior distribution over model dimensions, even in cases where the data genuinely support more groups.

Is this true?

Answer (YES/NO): NO